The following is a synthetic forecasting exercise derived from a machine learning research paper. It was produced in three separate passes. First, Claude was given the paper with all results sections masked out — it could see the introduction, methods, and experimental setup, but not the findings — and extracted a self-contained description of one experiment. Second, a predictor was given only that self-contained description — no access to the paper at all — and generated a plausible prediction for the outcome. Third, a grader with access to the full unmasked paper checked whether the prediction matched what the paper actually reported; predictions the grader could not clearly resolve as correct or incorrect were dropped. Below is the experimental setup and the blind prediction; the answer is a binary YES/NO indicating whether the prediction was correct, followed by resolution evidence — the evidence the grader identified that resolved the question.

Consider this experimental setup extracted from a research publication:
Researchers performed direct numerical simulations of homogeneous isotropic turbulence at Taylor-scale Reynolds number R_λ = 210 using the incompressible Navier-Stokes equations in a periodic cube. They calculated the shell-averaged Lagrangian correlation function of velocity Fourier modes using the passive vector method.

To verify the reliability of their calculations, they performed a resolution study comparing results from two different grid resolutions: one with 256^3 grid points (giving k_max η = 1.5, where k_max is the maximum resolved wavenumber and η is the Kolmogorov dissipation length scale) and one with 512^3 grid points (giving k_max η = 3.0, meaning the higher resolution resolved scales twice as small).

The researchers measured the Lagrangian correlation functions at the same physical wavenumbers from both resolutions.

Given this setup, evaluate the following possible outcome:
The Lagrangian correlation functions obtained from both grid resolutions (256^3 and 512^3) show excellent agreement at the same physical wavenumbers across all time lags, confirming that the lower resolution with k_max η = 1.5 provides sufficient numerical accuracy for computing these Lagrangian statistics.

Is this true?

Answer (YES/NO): NO